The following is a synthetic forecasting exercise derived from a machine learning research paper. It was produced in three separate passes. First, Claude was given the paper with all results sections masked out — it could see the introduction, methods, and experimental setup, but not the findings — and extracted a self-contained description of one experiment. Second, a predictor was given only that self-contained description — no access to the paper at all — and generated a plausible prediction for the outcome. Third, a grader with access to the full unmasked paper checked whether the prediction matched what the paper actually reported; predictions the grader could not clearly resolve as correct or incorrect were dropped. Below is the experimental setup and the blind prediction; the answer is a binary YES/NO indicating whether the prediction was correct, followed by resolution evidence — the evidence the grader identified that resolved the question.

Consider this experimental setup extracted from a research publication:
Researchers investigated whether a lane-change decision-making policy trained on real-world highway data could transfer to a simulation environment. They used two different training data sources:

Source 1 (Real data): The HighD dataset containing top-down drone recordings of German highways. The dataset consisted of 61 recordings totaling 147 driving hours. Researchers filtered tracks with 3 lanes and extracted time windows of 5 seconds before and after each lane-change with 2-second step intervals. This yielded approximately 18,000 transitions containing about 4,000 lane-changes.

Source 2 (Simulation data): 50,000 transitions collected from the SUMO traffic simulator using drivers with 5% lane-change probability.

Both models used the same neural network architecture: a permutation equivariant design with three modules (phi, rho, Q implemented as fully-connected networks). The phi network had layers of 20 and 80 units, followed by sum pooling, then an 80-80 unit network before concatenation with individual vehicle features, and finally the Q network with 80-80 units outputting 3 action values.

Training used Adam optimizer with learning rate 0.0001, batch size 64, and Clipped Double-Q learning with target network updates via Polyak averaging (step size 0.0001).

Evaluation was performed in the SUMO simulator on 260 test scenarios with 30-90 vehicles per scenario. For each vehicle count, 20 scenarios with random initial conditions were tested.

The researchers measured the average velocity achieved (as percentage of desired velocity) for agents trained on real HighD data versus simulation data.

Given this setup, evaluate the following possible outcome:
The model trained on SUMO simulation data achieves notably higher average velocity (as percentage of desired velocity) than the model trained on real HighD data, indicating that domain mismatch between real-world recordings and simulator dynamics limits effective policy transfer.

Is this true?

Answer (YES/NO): NO